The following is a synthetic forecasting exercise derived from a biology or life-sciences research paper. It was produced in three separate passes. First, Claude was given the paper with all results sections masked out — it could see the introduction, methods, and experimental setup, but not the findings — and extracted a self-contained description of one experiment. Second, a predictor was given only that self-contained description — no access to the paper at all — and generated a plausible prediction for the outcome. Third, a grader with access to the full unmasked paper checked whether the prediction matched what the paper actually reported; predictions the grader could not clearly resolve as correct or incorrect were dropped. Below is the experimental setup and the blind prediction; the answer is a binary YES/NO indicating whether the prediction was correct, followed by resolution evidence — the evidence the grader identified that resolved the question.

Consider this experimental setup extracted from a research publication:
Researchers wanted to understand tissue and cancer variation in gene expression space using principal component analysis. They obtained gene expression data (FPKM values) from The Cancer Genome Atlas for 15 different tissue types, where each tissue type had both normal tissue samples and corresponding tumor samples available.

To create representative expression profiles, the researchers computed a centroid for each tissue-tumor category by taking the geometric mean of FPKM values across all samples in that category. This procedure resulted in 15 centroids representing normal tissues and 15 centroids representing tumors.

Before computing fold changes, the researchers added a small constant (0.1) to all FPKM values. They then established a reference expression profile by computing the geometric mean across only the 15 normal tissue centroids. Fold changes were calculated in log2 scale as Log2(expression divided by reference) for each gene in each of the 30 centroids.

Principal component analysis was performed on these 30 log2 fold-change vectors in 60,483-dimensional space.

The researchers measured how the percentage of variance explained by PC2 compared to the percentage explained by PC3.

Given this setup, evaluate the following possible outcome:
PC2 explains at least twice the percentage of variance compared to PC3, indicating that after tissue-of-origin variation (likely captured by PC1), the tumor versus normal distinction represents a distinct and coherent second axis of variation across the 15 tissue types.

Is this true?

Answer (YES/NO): NO